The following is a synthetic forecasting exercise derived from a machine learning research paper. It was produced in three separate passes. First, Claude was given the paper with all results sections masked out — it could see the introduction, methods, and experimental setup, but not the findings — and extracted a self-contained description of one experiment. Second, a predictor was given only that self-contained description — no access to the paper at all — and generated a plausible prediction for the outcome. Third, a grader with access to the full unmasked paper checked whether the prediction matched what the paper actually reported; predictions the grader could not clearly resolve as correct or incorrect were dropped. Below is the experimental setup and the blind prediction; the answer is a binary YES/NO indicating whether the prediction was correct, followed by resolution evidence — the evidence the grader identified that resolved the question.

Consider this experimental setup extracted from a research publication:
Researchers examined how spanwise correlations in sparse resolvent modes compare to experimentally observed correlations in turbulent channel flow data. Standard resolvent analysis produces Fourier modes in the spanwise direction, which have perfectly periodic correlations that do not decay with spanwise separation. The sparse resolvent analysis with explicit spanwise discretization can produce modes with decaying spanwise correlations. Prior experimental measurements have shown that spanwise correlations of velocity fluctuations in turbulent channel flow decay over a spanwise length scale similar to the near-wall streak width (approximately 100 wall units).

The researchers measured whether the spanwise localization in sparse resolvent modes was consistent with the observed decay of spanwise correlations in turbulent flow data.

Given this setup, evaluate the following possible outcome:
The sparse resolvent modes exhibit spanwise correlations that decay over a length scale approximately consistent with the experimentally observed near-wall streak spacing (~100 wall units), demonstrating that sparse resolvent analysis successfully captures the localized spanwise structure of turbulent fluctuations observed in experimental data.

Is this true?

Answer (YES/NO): YES